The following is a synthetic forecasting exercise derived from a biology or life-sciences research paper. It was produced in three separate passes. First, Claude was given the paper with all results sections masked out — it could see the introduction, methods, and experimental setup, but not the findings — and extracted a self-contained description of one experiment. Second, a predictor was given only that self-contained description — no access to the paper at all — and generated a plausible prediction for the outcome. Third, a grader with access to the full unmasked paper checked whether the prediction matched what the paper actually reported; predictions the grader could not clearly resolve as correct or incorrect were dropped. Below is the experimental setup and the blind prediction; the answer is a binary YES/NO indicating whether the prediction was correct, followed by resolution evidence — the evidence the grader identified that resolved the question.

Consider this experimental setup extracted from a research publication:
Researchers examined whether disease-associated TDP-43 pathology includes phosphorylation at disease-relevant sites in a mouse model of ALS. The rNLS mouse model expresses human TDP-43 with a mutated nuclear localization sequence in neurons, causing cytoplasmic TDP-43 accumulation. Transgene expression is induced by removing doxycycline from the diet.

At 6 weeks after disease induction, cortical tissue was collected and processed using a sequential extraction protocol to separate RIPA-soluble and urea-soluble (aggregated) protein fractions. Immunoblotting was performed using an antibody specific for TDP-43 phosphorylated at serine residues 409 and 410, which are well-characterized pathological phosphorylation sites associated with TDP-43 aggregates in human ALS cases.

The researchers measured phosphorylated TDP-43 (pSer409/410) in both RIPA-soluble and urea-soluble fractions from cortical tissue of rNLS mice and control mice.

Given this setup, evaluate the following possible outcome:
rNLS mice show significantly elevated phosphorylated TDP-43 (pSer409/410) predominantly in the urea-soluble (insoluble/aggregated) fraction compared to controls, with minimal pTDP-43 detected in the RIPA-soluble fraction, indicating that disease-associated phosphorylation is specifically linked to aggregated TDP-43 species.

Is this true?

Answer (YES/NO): YES